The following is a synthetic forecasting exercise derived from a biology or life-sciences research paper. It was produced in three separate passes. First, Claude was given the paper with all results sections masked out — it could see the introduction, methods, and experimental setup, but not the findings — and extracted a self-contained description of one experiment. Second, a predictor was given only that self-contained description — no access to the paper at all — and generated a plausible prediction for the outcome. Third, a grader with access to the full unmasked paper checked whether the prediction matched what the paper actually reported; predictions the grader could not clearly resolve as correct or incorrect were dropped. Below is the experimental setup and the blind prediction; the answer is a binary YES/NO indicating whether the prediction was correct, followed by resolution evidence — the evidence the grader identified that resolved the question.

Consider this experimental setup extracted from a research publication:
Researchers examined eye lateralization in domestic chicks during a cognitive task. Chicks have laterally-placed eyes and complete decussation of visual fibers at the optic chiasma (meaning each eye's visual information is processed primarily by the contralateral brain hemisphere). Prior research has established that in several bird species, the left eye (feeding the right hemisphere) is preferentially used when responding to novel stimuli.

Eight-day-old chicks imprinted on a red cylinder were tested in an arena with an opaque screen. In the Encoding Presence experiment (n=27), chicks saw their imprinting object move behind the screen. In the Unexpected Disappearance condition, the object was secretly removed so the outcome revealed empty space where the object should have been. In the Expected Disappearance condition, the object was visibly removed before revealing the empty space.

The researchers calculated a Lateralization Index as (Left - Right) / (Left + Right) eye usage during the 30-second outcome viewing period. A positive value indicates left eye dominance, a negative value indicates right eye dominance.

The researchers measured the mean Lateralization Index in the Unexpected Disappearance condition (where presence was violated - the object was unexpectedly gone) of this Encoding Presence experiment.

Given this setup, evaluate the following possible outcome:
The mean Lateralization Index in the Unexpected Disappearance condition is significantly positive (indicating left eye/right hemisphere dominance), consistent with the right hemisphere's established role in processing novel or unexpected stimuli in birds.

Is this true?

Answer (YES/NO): NO